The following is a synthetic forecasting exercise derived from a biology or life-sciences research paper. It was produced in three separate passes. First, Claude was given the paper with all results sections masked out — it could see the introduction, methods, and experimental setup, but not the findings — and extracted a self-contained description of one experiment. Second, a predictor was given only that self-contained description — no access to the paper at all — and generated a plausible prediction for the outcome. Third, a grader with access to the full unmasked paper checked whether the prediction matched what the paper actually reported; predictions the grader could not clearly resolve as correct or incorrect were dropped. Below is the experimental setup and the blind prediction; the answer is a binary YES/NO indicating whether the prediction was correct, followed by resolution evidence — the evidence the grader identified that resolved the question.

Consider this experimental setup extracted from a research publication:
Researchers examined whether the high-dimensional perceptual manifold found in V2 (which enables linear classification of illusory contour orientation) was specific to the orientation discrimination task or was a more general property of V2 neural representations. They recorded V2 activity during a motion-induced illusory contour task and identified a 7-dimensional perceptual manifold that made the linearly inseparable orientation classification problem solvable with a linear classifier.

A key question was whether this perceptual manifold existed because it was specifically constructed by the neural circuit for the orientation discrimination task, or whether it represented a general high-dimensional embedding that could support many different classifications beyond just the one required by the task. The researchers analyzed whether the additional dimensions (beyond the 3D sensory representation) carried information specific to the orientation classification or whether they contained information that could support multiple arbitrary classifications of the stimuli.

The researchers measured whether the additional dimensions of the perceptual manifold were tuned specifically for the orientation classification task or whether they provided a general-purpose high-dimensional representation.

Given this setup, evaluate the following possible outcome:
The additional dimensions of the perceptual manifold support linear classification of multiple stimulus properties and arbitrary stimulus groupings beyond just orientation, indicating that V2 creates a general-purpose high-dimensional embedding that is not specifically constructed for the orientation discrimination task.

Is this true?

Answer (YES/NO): YES